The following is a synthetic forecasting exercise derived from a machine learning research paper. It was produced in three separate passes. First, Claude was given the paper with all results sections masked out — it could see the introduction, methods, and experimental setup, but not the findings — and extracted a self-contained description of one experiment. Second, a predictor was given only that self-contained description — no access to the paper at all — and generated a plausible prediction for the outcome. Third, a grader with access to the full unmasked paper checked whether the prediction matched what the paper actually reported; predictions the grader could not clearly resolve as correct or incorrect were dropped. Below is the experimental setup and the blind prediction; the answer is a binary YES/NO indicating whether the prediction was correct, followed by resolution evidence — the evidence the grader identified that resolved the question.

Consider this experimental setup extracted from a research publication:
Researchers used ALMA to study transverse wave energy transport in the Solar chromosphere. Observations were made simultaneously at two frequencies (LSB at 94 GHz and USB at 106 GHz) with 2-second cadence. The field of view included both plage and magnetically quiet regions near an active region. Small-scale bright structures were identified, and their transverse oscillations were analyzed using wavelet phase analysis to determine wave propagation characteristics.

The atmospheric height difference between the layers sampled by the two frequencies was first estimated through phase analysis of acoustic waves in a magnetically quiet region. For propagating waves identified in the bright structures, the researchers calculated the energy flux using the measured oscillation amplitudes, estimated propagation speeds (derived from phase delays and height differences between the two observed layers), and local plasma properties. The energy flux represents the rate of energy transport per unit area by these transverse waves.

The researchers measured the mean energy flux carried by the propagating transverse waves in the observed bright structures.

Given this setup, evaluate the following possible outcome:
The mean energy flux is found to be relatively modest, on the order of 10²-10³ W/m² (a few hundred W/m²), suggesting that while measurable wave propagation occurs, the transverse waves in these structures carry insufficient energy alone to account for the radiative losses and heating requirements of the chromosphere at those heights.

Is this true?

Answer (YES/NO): NO